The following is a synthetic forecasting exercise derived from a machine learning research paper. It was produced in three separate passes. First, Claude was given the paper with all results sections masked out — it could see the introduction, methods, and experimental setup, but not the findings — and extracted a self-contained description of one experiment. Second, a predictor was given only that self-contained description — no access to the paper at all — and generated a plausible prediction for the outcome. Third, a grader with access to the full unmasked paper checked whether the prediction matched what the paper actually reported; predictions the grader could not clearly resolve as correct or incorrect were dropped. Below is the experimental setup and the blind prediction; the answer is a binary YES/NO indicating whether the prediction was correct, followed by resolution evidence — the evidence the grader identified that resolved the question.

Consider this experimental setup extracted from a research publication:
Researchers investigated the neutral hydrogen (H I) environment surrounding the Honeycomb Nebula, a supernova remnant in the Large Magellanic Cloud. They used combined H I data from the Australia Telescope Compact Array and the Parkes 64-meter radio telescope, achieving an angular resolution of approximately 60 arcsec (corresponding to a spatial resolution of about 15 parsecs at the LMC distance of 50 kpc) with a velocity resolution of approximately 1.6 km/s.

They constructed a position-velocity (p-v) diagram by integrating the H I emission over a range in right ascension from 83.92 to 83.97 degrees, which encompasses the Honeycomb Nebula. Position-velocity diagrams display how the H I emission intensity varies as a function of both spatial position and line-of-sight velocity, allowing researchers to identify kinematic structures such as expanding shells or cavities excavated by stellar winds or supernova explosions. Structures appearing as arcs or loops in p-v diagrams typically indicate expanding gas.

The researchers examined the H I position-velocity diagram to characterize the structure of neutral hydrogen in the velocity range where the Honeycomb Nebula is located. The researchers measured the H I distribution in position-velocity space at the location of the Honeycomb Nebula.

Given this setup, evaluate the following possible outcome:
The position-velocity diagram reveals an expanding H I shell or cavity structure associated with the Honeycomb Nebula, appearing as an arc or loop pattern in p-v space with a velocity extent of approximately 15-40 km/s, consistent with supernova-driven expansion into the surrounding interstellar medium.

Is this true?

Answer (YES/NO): NO